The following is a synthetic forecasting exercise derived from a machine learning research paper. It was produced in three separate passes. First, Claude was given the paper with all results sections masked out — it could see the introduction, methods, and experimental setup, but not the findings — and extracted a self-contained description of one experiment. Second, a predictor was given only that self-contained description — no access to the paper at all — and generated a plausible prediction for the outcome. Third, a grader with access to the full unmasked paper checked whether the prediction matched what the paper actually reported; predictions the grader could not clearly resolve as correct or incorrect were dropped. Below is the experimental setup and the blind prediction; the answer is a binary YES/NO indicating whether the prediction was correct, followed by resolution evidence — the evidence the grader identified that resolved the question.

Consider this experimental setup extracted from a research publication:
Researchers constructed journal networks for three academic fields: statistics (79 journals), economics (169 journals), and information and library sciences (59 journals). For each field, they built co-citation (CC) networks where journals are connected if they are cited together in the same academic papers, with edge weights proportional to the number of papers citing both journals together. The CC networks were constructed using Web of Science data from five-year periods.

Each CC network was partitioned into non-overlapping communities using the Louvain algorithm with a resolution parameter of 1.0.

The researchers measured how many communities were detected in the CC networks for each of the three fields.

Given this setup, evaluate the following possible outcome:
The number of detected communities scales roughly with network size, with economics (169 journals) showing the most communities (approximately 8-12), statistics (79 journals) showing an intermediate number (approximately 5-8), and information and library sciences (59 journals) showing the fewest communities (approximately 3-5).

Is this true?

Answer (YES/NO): NO